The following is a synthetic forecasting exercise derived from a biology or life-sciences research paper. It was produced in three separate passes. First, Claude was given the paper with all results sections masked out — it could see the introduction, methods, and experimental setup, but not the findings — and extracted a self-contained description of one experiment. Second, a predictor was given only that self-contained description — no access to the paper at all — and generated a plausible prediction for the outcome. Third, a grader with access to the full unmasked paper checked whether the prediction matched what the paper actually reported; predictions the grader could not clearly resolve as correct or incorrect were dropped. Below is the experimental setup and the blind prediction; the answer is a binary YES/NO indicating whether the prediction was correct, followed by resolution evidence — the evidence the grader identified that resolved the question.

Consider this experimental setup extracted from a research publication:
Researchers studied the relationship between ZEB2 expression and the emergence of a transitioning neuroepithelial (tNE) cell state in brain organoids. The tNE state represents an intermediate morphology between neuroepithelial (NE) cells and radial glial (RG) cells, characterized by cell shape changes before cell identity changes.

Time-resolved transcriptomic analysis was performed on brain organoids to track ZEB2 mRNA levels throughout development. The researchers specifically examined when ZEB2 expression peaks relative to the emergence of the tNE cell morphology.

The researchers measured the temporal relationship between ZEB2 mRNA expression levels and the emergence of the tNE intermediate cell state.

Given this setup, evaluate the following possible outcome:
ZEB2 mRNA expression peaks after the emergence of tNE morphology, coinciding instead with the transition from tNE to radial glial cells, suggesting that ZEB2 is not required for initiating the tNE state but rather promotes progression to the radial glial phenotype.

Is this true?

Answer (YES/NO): NO